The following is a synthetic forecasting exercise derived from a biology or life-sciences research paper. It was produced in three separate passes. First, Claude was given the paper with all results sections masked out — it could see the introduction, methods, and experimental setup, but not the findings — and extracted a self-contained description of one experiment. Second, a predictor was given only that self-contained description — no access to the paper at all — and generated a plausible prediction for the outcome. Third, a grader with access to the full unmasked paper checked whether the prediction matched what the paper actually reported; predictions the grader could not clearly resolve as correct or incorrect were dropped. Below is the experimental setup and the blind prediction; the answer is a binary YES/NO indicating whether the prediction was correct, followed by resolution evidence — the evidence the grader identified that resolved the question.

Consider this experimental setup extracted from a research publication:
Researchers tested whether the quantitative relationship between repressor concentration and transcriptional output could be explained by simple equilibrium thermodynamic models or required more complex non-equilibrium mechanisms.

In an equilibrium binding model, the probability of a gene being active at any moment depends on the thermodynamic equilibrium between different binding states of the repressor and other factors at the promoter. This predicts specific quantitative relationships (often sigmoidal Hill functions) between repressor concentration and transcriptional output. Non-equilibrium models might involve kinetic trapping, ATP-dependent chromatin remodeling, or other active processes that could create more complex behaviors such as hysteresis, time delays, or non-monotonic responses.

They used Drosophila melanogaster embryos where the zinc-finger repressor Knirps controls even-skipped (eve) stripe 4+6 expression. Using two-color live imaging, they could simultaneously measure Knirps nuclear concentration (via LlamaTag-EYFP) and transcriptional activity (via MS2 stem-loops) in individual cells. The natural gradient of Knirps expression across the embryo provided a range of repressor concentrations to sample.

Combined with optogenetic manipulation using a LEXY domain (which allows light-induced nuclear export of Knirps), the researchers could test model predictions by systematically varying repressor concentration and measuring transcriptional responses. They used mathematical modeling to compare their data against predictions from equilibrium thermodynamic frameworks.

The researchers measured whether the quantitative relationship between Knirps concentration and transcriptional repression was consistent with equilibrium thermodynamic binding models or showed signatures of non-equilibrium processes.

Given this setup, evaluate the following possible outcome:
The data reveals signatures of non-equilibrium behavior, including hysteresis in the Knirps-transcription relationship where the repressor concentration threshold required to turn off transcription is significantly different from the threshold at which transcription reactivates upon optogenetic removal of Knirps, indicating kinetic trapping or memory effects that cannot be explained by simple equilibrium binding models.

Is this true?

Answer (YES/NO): NO